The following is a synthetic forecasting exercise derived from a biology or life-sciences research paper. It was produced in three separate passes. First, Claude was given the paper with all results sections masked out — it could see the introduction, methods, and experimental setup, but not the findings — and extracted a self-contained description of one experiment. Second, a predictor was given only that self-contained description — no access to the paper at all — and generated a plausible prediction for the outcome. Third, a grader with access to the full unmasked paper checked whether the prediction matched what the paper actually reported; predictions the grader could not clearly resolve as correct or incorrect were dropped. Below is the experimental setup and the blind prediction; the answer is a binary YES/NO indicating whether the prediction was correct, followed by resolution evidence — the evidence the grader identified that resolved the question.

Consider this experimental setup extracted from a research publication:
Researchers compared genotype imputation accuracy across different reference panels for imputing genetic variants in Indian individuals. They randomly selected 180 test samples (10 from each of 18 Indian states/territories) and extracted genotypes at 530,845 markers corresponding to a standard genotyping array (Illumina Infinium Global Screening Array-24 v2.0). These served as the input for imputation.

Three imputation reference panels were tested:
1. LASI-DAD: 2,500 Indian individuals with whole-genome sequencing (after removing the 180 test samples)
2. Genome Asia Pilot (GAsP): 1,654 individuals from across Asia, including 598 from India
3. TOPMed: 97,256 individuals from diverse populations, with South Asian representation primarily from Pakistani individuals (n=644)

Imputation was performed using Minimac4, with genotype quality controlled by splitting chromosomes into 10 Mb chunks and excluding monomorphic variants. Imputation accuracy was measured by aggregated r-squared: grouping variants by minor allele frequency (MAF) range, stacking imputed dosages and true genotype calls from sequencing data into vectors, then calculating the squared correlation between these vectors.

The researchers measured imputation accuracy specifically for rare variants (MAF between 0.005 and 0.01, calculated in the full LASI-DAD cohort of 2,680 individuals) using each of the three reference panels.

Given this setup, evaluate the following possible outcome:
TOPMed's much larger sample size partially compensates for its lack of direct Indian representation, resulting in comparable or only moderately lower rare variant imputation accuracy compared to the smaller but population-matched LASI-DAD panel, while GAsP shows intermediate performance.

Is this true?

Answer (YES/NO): NO